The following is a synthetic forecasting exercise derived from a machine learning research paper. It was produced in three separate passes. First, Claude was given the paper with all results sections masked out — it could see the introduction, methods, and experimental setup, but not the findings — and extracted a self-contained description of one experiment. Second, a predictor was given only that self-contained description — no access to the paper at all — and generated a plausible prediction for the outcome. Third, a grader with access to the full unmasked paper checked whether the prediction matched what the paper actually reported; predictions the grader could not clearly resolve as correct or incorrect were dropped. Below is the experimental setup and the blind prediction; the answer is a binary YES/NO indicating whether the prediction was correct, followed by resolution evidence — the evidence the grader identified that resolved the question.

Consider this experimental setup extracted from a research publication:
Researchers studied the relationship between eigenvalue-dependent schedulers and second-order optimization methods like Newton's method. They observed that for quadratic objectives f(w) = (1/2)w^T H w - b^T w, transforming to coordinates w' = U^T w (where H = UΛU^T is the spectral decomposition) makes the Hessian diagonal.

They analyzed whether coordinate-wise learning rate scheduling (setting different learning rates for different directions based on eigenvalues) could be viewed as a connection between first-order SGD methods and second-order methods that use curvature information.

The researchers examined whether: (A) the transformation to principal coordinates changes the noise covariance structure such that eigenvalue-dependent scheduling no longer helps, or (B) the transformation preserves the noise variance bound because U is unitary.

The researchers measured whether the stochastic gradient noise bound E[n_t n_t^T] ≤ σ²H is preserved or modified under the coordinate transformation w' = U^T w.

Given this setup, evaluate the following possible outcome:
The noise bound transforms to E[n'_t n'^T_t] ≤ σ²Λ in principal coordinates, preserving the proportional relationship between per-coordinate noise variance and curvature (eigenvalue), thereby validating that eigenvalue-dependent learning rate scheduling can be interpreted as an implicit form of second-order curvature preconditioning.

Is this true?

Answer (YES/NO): YES